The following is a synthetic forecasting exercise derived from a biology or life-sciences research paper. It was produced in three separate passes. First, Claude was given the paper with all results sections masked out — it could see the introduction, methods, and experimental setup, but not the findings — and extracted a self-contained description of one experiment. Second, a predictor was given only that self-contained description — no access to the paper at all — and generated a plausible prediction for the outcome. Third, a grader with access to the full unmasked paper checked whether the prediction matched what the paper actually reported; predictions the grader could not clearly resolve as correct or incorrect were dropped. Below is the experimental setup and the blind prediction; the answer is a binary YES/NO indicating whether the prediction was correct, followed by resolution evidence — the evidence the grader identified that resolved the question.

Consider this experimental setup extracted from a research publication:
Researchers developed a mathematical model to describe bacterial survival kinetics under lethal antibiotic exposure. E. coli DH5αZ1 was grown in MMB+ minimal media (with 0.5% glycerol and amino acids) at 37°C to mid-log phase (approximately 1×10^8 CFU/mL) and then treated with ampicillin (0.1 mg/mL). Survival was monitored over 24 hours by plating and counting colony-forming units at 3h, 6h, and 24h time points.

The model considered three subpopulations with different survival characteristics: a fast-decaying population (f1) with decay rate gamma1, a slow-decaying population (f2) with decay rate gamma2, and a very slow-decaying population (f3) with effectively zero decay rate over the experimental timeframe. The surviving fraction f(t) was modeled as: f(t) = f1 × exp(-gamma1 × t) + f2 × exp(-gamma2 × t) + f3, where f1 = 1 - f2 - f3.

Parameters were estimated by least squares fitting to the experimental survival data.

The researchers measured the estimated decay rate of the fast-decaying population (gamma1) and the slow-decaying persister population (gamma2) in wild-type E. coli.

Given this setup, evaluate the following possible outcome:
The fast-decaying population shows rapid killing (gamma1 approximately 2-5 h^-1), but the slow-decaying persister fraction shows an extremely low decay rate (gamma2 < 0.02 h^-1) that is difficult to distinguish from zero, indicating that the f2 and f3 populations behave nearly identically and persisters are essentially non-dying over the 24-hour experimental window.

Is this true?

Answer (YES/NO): NO